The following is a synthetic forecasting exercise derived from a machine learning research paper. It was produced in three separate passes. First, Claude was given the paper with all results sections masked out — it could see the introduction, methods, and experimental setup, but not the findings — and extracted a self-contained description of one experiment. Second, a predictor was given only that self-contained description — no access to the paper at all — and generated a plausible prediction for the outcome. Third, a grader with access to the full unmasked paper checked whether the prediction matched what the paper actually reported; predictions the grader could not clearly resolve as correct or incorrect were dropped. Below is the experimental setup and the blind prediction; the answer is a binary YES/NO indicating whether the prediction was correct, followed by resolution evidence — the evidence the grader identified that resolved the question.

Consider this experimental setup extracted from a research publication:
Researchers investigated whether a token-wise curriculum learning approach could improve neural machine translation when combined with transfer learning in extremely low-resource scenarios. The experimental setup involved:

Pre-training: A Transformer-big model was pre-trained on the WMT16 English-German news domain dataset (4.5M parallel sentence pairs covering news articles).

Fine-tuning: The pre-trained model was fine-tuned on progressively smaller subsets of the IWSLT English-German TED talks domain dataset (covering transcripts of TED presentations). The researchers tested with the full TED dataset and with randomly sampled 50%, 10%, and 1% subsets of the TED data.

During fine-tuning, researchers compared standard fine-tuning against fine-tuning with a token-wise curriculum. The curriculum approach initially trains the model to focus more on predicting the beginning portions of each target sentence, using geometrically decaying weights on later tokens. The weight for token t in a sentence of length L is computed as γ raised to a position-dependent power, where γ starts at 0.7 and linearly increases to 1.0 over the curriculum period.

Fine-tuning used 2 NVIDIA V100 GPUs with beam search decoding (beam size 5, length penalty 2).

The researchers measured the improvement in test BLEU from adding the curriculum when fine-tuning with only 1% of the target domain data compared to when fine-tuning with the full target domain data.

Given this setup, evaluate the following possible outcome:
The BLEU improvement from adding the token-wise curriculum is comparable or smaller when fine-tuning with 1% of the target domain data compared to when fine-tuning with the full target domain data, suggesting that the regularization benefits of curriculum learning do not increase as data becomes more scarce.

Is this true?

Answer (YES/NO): NO